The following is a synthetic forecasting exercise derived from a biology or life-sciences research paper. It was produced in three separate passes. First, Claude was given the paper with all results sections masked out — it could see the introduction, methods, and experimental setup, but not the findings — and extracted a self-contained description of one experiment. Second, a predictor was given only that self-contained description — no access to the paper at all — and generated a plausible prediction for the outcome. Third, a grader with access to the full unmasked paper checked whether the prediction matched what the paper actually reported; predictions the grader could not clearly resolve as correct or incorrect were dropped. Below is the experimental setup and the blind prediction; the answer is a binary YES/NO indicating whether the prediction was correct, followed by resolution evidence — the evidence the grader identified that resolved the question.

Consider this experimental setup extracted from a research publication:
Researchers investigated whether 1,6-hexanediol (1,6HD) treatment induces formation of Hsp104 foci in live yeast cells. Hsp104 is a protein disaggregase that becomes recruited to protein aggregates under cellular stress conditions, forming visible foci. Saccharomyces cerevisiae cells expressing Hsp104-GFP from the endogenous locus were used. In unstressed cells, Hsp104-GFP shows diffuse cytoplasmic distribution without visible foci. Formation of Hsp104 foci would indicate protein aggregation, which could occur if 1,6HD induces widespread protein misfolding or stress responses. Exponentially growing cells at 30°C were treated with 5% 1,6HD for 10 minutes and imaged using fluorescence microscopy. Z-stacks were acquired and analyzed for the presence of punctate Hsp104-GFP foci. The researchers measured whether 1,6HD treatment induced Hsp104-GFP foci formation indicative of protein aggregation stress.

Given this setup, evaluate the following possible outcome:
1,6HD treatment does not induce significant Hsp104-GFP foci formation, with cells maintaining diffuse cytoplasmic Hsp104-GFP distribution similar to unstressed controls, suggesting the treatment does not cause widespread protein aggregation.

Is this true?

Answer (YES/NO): NO